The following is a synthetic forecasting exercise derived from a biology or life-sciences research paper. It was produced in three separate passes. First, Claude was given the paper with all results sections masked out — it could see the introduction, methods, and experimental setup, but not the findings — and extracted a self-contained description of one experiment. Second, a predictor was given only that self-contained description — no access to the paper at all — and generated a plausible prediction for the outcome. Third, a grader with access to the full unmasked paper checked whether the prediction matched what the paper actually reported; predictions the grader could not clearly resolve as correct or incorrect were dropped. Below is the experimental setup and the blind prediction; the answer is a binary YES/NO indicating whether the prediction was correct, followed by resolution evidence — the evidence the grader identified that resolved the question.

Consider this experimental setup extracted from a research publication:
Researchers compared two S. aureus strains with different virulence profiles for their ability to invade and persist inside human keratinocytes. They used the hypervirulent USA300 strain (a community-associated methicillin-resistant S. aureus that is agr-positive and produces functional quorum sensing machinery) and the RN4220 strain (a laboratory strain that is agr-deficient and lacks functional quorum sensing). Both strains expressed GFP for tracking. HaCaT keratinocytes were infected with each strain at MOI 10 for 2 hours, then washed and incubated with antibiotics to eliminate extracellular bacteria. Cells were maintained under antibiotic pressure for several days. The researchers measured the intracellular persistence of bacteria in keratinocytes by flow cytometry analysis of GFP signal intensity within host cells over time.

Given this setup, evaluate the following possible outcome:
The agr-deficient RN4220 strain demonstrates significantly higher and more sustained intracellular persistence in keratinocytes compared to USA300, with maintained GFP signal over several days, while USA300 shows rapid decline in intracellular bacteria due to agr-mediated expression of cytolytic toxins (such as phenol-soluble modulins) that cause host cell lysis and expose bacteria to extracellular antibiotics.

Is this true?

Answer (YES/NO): NO